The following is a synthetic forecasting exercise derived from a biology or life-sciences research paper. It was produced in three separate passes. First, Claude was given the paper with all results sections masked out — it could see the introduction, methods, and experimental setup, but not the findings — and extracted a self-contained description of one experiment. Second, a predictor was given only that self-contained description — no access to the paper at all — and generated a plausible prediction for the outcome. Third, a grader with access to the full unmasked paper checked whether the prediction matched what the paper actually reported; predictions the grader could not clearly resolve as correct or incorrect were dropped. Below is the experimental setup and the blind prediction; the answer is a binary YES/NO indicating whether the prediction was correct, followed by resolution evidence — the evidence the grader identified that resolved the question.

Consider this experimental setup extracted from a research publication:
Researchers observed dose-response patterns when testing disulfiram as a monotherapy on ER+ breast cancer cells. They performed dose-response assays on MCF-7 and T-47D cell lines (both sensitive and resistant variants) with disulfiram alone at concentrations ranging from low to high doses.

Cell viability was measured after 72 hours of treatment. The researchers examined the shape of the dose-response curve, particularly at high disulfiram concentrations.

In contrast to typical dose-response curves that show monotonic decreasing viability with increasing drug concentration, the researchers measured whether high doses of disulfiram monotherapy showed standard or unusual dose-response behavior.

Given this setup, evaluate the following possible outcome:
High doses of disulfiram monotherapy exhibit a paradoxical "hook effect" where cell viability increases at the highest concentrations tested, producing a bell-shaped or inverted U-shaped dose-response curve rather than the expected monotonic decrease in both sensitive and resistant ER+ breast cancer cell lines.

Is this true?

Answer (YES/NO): YES